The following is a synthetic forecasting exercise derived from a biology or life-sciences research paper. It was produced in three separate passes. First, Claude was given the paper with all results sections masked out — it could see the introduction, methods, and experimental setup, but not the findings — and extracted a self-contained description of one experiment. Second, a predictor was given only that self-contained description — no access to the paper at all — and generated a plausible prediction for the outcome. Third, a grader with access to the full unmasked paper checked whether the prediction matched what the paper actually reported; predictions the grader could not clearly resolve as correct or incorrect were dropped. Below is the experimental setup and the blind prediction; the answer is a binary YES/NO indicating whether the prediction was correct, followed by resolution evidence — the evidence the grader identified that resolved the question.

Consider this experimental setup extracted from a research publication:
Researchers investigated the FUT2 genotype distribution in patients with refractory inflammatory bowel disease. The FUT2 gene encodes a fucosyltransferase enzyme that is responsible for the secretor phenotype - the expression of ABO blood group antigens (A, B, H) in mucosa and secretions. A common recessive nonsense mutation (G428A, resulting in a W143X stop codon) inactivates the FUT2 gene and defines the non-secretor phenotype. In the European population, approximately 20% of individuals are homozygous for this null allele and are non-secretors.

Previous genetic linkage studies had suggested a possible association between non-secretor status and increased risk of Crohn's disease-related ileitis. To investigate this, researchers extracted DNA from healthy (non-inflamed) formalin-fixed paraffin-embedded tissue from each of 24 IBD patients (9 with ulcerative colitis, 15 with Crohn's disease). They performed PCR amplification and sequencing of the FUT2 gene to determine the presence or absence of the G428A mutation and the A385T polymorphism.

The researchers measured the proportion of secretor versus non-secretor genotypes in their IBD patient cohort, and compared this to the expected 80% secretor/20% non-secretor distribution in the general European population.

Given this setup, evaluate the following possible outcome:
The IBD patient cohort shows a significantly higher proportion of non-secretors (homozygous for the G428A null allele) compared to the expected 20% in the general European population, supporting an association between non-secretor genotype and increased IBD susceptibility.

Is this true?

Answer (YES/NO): NO